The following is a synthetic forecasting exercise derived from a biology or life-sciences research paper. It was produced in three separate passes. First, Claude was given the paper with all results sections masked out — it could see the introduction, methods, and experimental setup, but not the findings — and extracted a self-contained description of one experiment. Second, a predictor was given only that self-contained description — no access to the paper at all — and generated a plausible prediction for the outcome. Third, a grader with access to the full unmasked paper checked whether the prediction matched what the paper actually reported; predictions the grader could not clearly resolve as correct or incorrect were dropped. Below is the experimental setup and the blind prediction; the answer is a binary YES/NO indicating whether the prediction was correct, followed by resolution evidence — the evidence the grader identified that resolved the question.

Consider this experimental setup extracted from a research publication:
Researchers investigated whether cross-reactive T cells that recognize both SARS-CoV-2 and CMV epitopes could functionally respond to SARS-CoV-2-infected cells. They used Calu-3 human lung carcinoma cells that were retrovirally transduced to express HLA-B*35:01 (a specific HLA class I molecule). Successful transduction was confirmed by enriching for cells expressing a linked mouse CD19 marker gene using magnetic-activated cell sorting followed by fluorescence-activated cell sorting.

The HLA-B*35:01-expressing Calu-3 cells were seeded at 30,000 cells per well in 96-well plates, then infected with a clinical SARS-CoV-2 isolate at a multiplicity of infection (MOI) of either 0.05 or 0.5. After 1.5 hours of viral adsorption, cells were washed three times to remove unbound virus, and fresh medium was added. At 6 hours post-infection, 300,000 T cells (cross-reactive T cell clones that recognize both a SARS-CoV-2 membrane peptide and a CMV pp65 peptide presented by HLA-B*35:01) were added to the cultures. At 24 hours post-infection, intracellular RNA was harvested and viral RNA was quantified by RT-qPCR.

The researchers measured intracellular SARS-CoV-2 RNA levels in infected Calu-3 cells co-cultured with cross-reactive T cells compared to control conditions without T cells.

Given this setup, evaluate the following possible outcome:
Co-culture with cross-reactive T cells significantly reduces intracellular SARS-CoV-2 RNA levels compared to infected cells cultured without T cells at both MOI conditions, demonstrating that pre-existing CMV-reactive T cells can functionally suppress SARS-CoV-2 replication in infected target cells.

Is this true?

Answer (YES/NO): NO